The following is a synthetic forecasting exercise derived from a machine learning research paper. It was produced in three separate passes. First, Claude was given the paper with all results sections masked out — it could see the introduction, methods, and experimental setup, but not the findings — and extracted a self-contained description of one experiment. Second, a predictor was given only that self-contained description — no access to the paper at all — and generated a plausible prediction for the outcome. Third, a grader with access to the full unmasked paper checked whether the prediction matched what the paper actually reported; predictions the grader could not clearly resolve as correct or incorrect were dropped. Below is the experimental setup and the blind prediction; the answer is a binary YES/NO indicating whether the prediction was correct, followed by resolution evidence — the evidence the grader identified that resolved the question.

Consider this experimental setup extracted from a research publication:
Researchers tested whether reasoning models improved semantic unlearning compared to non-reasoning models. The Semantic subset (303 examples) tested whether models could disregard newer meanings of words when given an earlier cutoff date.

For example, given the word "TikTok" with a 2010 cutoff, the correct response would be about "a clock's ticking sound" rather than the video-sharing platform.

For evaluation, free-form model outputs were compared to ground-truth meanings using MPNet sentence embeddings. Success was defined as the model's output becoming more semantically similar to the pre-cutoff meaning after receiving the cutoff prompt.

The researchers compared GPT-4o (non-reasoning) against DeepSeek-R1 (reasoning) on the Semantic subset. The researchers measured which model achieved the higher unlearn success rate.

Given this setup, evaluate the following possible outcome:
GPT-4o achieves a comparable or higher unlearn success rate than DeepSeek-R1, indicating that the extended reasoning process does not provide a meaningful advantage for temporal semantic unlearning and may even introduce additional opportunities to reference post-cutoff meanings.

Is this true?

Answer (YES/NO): YES